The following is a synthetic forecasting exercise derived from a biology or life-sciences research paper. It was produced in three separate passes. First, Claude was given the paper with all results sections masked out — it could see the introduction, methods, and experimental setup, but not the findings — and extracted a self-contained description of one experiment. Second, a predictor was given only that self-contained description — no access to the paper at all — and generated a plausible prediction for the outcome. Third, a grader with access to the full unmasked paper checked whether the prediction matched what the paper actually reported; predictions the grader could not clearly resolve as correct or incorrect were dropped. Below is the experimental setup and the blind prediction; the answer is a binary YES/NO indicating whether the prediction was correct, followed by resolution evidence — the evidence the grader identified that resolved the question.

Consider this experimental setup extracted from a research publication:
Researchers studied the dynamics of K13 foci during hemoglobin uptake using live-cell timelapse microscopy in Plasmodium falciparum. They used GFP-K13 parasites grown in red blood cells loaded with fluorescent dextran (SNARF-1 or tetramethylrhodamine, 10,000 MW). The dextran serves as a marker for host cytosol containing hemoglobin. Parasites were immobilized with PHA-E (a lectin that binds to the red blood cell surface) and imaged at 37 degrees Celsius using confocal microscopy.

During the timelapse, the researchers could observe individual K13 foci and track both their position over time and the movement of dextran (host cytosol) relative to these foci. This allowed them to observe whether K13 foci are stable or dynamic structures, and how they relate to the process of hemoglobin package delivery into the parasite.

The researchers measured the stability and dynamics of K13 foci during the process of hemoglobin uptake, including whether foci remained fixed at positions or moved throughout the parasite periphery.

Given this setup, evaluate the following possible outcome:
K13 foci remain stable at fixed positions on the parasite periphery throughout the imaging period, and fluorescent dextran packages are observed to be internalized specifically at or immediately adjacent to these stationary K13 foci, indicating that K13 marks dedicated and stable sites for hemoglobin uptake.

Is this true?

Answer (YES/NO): NO